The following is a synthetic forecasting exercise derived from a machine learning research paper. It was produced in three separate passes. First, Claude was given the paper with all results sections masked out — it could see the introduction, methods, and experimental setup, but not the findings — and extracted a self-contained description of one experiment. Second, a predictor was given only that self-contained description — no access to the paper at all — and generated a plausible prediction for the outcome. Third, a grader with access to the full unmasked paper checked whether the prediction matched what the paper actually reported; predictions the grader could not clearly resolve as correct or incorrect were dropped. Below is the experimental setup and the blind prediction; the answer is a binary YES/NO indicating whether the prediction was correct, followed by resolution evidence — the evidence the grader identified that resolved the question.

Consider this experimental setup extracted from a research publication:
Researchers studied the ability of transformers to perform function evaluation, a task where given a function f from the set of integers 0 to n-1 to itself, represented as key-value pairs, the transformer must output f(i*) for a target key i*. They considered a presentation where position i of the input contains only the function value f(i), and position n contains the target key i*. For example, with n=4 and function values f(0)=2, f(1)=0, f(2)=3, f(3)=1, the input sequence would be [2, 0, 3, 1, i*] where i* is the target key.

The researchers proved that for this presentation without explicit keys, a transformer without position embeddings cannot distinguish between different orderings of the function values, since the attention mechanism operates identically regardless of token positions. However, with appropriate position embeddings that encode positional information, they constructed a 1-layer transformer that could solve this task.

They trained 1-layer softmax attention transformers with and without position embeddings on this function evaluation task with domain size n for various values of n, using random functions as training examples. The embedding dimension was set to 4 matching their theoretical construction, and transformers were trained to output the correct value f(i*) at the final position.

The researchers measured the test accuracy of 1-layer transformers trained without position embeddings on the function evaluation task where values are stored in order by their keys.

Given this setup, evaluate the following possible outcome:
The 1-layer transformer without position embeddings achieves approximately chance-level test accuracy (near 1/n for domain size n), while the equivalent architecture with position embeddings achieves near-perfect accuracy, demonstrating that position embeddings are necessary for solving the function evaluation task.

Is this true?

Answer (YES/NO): YES